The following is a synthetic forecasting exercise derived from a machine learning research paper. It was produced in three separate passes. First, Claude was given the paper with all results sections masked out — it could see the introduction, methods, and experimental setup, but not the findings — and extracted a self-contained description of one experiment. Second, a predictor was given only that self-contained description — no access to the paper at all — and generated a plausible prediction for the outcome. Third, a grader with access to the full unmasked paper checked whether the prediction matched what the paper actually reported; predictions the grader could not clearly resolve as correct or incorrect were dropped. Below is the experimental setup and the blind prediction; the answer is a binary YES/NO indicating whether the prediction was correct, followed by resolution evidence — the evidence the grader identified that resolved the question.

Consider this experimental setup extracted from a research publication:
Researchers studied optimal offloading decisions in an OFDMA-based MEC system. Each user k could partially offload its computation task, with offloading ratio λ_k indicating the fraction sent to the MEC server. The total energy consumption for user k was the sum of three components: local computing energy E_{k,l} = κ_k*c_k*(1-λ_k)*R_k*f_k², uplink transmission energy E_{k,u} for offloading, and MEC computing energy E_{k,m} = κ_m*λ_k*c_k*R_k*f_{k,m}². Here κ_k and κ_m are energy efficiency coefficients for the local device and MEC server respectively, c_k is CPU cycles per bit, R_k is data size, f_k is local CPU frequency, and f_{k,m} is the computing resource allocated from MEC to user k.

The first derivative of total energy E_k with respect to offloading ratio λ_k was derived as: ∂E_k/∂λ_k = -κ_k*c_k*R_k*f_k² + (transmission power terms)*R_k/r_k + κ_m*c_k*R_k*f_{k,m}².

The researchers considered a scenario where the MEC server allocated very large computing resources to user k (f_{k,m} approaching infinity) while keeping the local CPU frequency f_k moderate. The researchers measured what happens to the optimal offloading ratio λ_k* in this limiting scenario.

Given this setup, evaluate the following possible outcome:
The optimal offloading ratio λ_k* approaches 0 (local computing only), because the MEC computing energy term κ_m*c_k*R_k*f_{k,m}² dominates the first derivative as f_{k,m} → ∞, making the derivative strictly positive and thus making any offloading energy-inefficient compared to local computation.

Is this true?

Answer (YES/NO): NO